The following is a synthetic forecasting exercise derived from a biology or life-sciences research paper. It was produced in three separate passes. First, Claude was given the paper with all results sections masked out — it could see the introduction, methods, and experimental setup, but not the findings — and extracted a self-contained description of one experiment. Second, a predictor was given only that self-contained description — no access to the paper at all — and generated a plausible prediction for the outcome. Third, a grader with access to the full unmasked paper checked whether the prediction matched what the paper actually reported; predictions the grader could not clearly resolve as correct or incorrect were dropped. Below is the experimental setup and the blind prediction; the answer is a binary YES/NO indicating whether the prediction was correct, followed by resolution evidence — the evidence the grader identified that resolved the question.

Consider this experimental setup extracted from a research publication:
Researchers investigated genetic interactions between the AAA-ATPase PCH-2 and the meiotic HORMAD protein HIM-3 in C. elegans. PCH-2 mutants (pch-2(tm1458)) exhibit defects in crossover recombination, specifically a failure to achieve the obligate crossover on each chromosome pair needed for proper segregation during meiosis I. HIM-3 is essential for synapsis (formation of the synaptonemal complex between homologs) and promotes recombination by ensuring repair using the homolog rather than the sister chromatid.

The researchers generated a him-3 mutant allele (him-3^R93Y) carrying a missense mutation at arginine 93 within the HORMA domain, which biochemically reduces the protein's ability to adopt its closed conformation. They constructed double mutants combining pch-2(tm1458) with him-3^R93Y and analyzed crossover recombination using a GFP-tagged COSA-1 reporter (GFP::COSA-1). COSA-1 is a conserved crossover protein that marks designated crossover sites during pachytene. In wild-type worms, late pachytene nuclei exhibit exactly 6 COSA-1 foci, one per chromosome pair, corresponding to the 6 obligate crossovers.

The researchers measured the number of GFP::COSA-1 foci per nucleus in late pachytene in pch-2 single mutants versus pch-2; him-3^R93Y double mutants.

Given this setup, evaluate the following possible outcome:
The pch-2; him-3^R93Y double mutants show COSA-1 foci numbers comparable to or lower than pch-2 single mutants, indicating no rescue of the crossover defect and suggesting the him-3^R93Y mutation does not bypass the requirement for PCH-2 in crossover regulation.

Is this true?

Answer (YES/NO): NO